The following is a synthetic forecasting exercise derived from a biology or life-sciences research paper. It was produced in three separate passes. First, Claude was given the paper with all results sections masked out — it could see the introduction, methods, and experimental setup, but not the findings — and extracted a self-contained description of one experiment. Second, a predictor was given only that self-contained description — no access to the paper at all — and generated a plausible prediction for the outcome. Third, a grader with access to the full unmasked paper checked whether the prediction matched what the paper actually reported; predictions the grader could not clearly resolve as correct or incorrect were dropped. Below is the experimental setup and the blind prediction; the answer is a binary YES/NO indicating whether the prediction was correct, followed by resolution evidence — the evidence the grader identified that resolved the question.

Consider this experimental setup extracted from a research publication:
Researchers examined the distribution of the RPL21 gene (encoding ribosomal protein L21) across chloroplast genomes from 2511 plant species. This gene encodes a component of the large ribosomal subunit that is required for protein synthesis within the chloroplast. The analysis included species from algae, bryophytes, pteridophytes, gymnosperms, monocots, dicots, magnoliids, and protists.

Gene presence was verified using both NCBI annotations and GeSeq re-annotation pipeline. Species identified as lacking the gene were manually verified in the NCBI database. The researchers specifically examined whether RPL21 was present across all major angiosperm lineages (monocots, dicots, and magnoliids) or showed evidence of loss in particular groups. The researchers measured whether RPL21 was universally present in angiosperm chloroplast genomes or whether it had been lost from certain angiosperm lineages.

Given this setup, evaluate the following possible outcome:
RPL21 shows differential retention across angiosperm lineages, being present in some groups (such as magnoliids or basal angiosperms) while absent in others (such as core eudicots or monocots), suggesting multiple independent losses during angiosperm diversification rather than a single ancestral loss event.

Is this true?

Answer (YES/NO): NO